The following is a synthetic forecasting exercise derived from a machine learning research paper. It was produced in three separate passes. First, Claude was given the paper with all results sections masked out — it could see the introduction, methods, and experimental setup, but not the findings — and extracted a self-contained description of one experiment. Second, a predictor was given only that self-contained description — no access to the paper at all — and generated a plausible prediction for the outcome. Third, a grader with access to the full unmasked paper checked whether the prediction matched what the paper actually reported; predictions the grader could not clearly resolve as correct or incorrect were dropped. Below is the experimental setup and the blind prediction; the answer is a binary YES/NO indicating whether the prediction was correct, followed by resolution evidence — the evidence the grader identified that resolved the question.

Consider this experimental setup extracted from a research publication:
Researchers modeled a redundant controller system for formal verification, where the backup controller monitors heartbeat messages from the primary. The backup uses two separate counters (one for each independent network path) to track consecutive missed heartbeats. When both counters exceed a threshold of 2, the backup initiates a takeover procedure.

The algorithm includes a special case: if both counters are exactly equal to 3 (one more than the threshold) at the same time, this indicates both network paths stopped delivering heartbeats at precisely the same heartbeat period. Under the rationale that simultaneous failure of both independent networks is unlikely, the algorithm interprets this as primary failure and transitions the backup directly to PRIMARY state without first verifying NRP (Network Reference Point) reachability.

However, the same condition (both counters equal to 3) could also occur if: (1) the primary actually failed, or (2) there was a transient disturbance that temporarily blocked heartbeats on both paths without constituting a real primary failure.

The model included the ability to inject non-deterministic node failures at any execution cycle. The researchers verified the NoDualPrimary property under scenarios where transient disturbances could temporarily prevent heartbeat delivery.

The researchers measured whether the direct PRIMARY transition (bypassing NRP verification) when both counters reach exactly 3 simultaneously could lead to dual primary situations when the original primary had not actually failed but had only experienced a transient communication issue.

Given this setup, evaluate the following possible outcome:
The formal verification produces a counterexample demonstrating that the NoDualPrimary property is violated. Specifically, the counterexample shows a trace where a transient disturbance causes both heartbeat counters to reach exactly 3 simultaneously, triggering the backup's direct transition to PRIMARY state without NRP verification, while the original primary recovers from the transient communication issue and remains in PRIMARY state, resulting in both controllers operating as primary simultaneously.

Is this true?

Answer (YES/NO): YES